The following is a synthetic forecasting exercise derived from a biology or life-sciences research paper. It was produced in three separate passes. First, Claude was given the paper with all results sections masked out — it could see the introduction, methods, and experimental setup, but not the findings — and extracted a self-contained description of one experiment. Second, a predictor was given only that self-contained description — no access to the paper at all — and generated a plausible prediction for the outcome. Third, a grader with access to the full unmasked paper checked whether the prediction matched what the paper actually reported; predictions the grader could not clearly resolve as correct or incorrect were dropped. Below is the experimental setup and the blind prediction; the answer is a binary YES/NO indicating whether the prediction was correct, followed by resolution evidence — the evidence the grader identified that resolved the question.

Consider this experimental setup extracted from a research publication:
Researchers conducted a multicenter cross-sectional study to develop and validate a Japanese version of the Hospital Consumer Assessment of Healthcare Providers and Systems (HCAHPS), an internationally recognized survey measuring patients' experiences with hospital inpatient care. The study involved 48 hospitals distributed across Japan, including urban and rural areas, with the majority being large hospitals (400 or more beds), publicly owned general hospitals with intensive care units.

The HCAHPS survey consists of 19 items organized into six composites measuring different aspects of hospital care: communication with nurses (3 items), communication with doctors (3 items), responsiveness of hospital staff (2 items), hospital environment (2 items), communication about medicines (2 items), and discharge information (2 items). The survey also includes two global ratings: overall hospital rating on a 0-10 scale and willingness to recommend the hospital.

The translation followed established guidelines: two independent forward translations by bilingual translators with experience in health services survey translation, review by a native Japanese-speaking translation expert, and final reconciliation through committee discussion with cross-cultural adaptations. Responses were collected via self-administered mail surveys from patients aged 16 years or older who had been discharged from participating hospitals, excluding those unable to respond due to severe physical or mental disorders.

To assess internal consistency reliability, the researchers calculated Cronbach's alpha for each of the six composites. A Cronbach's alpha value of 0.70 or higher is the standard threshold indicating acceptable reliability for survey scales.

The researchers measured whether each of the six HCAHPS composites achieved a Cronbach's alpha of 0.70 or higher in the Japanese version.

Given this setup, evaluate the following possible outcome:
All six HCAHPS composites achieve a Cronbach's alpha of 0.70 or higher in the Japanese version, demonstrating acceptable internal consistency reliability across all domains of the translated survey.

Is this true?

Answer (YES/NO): NO